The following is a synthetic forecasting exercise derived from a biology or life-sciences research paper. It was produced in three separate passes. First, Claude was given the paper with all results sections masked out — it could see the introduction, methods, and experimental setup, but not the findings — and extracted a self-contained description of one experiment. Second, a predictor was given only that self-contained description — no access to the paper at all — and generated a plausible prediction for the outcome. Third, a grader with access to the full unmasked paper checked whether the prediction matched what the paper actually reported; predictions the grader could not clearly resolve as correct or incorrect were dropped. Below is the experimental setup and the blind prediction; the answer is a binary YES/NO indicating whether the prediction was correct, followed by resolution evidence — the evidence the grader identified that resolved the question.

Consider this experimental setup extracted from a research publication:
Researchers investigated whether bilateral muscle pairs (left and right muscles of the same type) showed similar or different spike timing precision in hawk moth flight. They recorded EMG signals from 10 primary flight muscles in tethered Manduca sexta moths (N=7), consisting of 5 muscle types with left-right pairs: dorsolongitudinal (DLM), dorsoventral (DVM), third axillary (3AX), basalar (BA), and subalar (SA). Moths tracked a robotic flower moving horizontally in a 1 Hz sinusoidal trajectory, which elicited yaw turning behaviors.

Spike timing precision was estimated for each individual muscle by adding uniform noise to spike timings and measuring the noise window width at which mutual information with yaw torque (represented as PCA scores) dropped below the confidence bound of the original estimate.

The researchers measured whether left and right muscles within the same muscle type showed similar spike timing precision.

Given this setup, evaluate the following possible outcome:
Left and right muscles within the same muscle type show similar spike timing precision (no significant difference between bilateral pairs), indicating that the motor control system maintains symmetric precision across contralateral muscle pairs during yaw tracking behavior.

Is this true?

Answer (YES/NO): YES